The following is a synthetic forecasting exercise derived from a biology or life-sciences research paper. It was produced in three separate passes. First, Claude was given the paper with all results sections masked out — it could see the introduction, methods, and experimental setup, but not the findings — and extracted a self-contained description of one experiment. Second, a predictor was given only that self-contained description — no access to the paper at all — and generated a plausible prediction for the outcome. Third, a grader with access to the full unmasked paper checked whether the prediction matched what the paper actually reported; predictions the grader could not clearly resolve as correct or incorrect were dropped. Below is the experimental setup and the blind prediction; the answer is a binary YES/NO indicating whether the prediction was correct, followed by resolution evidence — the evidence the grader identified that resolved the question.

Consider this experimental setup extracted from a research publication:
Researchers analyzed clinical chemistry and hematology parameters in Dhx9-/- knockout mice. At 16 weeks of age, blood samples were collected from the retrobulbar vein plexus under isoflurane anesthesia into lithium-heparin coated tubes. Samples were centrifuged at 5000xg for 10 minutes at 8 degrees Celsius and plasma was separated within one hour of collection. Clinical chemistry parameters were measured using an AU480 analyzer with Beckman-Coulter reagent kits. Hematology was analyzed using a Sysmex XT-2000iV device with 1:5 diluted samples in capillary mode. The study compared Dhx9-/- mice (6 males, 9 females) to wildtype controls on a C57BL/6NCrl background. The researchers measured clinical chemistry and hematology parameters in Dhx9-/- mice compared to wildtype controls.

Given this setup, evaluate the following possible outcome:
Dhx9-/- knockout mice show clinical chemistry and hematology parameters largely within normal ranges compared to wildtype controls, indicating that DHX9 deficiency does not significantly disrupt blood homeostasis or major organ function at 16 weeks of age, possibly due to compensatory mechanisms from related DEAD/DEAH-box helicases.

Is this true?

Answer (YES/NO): NO